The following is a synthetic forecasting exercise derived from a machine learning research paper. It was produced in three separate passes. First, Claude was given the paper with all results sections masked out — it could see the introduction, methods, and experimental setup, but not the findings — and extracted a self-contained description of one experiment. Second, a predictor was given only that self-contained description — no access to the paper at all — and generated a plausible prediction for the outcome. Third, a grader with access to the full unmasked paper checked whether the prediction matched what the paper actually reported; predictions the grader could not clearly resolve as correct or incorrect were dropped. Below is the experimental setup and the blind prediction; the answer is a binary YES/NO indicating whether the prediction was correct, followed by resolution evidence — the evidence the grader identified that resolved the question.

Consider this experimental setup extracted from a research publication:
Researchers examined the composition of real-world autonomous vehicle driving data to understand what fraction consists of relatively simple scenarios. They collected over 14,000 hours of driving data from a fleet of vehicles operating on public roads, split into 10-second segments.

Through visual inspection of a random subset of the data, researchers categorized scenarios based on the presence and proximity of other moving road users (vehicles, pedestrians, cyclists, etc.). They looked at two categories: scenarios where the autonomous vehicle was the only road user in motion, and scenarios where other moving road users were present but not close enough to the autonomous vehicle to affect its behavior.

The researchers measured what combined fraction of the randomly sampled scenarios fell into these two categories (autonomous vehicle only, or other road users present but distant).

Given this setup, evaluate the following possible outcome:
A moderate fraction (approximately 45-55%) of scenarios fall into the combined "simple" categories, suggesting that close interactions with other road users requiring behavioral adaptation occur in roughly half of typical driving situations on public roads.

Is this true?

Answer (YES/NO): NO